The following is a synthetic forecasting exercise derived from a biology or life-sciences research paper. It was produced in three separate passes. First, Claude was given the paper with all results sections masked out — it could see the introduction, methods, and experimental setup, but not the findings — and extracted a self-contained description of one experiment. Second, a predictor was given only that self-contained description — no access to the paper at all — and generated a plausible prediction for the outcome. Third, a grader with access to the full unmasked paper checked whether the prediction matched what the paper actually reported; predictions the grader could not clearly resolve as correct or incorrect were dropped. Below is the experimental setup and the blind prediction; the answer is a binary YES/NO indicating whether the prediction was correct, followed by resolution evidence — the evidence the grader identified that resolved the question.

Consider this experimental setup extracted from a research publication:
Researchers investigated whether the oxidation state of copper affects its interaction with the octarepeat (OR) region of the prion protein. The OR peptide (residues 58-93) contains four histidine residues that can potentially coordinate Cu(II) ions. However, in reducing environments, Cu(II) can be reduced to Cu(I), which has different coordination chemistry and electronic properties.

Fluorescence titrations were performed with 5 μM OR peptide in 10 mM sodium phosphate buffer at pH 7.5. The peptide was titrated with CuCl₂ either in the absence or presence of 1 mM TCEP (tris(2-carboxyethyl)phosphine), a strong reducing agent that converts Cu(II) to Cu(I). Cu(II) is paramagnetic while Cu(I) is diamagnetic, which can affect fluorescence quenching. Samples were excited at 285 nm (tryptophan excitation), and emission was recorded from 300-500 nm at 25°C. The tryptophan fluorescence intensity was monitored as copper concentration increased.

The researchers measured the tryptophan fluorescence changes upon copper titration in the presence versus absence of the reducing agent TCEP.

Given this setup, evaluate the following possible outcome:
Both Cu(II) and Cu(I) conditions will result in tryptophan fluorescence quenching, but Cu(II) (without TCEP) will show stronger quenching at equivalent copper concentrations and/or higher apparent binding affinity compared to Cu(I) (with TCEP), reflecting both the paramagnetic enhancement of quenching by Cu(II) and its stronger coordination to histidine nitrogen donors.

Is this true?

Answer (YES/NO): YES